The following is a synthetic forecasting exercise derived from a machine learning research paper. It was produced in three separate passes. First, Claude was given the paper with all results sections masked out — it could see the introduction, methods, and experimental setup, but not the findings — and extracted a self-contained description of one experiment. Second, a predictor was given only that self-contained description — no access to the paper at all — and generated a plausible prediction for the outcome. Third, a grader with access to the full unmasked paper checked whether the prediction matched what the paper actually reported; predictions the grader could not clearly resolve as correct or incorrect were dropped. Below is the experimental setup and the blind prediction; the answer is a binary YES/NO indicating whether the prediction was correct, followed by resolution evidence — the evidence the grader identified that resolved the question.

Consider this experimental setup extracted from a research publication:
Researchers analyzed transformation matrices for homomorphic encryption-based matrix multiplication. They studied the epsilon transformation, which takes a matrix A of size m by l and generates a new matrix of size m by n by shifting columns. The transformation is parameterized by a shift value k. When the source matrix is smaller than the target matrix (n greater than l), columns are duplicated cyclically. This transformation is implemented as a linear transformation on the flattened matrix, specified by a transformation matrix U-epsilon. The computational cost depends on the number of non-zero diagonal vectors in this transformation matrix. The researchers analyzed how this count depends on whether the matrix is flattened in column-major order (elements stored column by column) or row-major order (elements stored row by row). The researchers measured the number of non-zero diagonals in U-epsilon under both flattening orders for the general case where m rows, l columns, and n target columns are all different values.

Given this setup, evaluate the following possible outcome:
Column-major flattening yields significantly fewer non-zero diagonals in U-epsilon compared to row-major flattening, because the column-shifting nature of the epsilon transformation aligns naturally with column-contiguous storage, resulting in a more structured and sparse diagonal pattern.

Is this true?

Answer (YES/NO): YES